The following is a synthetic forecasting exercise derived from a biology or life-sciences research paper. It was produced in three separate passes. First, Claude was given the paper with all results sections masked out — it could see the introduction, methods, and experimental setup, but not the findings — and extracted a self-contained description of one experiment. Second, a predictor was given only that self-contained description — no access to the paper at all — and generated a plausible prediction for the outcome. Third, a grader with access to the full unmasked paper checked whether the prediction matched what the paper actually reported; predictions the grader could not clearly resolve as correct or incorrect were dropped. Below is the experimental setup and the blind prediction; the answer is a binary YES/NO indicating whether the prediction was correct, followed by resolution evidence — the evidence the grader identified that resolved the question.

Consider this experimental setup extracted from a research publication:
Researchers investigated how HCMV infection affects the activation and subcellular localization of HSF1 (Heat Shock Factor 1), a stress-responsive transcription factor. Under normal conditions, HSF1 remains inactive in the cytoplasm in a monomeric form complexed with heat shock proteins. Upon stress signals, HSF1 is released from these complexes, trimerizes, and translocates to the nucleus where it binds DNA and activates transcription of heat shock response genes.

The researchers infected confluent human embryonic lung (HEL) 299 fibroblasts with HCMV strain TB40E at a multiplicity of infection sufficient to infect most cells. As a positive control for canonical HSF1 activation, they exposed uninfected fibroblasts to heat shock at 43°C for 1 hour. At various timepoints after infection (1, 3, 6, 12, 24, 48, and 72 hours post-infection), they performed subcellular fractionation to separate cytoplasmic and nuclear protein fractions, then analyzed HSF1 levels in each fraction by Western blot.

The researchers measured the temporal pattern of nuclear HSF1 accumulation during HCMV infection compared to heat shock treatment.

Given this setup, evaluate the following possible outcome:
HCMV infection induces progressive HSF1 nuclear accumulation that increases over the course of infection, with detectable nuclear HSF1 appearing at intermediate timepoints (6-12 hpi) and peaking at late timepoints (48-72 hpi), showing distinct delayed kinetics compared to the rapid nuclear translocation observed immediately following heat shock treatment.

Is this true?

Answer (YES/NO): NO